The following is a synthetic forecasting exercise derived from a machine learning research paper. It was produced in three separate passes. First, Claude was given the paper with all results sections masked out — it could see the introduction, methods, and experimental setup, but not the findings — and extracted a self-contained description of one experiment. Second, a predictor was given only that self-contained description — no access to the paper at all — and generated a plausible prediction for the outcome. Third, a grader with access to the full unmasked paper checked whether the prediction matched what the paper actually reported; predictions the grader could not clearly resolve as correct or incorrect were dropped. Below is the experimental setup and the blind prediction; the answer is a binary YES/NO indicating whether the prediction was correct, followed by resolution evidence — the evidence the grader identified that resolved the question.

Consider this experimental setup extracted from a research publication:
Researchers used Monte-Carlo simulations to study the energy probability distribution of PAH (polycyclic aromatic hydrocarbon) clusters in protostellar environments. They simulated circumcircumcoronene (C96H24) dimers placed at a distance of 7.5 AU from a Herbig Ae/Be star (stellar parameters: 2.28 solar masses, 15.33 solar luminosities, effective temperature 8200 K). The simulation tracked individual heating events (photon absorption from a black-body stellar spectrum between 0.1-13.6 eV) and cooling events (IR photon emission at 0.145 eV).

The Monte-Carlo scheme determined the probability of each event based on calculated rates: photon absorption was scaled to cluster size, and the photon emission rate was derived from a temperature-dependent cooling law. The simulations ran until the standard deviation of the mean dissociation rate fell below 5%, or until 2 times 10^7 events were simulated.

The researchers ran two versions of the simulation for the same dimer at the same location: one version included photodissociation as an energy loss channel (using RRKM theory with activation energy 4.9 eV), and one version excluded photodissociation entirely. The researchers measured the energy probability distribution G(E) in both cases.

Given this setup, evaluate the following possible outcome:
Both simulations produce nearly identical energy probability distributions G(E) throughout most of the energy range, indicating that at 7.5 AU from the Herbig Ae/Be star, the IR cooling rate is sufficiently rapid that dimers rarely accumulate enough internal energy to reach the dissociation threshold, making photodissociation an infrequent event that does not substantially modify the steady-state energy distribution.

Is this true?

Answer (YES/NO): NO